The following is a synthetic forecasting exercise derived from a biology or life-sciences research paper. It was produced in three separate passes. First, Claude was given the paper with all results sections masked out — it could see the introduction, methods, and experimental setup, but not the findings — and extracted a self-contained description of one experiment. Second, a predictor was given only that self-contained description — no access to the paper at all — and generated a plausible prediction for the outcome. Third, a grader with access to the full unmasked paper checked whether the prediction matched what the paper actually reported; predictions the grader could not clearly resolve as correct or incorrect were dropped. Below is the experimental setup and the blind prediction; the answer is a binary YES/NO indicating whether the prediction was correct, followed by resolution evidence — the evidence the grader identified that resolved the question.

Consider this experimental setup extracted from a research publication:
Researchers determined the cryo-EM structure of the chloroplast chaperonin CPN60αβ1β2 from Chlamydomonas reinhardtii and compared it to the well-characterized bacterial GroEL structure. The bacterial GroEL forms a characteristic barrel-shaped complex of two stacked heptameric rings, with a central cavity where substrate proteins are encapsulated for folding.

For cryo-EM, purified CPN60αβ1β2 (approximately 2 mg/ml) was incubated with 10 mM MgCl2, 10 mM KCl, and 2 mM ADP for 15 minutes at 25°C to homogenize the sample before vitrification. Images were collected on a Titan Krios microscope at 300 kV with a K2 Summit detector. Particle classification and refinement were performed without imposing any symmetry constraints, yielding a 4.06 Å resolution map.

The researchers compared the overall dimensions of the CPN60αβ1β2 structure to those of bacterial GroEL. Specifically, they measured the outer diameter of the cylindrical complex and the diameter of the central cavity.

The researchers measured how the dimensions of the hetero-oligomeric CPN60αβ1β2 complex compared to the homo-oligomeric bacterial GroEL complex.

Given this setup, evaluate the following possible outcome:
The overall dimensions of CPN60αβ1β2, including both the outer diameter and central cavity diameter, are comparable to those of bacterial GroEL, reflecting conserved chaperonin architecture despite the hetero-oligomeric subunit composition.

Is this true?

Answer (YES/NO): YES